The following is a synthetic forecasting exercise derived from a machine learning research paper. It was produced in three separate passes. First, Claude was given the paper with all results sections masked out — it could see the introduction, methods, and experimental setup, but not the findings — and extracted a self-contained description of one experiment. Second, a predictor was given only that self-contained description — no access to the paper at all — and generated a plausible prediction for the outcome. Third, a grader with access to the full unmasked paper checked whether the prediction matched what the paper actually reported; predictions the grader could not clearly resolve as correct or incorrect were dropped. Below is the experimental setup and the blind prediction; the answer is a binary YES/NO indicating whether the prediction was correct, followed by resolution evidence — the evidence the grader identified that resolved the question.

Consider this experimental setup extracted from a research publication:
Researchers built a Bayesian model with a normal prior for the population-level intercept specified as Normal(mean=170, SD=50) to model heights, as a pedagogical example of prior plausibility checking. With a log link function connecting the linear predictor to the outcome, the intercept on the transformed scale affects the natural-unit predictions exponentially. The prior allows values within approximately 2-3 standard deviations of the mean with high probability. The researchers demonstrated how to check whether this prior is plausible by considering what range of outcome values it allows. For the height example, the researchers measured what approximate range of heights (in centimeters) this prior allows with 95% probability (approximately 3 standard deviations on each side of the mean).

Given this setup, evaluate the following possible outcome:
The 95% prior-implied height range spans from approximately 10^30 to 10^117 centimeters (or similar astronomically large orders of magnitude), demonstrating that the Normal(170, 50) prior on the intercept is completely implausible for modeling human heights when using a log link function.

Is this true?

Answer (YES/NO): NO